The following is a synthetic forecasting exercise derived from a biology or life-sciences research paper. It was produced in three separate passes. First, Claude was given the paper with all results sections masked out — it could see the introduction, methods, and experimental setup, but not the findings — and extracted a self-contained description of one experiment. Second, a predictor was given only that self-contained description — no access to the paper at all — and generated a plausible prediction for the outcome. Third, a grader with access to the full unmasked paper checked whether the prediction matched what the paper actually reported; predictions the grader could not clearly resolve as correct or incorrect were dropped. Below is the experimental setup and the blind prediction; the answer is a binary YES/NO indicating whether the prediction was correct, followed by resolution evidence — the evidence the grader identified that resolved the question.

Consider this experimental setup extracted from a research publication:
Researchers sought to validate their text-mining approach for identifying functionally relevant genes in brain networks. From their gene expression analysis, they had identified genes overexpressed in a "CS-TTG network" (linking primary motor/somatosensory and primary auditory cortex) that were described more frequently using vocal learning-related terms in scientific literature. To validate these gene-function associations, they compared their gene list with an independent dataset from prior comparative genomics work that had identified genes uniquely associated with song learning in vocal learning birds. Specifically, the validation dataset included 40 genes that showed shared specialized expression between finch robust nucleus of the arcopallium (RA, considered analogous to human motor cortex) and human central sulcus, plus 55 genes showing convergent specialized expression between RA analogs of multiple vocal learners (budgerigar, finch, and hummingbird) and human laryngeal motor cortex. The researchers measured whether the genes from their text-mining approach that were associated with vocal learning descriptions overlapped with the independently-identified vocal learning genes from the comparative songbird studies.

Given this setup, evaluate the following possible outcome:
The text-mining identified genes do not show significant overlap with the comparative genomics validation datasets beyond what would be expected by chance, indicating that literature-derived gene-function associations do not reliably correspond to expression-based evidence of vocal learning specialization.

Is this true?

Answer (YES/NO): NO